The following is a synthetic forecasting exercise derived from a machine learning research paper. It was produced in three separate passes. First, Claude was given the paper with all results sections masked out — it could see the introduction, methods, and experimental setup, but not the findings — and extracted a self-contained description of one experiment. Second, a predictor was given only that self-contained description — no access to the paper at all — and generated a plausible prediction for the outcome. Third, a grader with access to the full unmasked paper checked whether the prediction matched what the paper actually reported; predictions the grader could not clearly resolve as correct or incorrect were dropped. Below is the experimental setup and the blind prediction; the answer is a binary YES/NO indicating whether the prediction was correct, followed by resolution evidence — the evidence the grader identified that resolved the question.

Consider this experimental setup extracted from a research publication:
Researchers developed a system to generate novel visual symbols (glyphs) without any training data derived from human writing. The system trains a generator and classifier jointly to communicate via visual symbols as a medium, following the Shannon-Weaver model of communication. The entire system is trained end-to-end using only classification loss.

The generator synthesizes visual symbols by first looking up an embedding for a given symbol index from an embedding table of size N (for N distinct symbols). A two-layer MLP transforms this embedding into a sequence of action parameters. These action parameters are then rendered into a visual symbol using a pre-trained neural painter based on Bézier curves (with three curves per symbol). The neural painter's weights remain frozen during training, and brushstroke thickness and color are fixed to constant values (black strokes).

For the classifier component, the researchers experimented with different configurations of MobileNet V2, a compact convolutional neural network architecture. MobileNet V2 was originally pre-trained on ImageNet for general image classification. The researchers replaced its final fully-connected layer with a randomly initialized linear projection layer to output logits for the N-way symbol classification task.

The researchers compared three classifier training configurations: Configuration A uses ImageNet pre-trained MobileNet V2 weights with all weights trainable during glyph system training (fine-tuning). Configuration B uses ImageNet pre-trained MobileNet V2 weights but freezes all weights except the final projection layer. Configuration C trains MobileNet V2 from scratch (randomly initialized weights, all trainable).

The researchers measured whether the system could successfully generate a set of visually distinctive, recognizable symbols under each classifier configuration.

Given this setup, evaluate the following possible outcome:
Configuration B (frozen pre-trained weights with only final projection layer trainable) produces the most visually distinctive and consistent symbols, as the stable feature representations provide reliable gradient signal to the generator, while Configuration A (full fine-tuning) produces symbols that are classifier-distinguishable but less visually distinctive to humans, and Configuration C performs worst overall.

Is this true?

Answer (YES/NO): NO